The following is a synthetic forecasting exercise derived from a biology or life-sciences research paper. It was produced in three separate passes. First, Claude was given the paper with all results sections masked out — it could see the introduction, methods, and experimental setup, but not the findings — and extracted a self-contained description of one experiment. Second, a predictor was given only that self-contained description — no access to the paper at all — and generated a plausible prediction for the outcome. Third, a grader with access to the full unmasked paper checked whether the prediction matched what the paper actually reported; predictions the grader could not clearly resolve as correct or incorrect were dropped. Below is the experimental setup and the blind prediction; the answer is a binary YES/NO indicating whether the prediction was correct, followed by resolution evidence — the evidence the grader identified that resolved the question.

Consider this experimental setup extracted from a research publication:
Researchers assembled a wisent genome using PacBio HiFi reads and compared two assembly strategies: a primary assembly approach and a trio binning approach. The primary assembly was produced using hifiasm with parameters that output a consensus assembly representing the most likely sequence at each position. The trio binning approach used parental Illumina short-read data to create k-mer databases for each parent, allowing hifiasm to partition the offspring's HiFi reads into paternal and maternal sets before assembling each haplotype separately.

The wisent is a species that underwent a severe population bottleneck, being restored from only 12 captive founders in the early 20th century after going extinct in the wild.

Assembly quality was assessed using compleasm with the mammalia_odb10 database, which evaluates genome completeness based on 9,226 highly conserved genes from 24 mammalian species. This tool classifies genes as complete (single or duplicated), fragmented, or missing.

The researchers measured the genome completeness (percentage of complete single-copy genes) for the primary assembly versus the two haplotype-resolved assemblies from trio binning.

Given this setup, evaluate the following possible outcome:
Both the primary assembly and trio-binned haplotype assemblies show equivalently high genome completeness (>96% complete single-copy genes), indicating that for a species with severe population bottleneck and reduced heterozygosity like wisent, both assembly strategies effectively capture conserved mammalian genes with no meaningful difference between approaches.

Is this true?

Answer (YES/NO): NO